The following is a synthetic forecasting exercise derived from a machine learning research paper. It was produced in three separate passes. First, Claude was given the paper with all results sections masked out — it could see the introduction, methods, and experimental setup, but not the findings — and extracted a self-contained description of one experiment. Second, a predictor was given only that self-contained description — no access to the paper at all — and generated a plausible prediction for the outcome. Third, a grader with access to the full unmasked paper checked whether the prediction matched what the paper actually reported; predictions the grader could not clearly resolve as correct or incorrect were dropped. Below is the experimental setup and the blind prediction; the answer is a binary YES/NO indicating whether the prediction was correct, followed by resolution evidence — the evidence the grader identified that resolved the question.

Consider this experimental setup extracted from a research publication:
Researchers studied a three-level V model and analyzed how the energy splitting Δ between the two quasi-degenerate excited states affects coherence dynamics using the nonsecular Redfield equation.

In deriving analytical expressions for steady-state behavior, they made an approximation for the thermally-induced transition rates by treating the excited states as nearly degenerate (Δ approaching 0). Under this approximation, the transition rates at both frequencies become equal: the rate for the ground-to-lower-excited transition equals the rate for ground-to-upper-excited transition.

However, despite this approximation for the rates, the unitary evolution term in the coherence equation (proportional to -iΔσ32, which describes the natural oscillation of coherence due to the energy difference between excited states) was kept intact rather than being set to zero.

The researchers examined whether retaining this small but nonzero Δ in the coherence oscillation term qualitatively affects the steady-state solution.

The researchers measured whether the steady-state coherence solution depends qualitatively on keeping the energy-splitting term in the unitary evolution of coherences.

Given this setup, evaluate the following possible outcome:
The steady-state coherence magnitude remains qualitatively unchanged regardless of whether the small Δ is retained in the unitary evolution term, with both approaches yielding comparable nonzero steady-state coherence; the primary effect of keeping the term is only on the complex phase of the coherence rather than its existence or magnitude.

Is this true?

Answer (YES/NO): NO